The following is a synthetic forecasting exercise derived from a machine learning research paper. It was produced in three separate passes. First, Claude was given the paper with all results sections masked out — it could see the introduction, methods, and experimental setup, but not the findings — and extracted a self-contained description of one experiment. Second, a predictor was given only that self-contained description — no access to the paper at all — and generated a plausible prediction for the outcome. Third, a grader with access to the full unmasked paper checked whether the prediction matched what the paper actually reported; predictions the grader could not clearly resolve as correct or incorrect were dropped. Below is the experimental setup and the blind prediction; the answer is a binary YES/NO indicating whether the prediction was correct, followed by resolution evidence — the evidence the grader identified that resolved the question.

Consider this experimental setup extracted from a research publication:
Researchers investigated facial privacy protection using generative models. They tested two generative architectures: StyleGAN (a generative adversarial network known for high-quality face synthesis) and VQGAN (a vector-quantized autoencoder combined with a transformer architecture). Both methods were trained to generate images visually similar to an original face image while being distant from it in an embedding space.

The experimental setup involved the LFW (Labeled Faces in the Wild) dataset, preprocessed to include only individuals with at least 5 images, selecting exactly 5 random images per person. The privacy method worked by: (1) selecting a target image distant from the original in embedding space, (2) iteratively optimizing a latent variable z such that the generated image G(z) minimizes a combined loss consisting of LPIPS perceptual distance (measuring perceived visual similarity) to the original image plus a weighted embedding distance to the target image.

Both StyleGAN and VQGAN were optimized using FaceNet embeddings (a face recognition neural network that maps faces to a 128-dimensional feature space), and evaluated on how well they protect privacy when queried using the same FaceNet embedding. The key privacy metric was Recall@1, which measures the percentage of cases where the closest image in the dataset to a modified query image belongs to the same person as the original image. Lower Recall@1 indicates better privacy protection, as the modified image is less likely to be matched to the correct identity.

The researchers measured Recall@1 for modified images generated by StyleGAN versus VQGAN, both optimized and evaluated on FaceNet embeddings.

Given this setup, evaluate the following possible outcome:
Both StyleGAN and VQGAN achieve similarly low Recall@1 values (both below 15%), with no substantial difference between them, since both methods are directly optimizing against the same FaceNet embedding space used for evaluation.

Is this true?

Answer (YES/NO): NO